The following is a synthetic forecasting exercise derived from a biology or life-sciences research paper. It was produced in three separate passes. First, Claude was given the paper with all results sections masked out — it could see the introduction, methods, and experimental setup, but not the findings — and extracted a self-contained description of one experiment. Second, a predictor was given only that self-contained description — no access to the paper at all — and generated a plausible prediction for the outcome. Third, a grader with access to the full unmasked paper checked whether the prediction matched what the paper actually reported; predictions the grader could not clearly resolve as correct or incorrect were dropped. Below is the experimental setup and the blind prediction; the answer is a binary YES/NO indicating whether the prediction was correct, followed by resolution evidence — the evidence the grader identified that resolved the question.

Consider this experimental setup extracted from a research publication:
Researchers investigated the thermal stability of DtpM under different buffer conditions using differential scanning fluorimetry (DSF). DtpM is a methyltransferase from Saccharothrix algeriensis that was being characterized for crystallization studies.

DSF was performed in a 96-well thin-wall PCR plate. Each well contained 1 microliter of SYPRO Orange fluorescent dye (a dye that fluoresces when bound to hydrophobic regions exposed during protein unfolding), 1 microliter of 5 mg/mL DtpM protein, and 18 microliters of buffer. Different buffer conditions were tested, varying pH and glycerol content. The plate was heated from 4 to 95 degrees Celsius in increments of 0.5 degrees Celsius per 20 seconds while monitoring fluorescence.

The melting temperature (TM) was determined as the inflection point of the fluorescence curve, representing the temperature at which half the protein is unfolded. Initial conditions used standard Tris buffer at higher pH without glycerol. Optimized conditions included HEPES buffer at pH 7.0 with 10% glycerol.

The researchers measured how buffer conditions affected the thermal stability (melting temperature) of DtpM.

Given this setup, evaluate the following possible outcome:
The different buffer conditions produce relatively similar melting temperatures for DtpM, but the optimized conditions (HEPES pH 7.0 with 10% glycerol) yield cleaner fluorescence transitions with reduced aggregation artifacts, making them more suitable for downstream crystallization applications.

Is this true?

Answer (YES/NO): NO